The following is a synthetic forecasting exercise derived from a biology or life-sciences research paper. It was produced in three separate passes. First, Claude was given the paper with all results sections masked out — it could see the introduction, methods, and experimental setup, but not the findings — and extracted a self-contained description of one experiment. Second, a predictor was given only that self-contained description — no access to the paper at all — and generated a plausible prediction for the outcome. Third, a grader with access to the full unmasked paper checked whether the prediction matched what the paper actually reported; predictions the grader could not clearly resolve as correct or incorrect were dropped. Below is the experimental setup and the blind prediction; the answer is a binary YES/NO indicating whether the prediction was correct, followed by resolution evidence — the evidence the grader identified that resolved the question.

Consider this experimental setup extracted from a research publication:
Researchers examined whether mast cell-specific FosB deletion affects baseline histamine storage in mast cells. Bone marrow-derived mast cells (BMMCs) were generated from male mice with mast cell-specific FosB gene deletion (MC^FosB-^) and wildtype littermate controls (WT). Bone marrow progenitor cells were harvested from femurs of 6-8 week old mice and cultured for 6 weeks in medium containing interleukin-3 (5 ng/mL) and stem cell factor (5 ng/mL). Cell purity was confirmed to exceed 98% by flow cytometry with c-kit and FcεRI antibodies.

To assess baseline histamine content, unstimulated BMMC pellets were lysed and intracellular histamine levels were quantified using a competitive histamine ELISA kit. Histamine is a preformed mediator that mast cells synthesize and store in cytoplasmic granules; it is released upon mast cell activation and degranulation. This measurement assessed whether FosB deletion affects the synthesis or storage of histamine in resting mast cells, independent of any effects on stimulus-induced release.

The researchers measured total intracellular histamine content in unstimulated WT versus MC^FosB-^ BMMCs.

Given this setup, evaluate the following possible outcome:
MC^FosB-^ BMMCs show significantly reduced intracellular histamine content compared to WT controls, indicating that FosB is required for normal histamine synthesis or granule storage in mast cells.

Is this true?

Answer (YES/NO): NO